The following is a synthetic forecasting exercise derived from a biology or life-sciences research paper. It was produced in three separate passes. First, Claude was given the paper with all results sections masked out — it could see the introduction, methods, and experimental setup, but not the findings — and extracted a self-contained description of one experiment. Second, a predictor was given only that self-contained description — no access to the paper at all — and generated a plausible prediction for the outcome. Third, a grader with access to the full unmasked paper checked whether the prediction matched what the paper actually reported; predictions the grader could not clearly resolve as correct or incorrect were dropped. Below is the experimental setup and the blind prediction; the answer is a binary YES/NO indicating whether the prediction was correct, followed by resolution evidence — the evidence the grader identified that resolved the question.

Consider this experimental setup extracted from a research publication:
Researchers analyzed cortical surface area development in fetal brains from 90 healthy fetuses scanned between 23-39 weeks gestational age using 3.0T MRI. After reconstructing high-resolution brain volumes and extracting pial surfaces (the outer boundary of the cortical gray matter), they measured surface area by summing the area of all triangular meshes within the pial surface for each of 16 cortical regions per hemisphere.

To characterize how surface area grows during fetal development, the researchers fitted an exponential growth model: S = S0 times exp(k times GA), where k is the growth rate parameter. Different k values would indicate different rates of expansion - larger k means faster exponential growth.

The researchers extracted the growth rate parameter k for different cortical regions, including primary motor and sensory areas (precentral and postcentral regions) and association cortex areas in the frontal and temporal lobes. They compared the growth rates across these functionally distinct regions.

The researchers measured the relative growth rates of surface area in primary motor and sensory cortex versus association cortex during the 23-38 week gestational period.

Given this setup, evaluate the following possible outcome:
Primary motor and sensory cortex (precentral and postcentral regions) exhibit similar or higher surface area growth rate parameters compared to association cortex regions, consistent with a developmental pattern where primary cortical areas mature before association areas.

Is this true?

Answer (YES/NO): NO